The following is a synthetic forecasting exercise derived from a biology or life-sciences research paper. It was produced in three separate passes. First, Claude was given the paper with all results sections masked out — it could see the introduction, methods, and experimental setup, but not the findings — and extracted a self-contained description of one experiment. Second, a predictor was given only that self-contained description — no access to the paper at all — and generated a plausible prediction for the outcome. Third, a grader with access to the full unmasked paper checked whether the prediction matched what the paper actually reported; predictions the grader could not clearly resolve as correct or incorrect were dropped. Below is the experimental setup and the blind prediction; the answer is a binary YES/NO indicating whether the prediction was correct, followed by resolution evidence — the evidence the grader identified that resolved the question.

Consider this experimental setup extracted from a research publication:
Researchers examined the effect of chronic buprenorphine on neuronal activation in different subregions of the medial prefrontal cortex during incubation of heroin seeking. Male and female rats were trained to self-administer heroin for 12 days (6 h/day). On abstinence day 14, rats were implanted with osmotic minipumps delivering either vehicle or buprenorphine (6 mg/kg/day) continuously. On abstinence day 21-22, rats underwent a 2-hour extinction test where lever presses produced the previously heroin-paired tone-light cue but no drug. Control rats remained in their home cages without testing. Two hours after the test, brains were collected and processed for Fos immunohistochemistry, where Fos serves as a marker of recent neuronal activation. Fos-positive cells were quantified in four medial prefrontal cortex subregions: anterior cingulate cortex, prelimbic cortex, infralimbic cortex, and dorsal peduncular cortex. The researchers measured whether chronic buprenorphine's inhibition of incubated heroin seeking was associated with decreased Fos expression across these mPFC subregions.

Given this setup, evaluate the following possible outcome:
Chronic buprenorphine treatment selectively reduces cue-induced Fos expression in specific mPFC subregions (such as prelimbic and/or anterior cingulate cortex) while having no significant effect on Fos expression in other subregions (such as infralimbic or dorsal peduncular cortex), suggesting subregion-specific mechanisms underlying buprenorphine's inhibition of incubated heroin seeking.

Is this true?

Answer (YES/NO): NO